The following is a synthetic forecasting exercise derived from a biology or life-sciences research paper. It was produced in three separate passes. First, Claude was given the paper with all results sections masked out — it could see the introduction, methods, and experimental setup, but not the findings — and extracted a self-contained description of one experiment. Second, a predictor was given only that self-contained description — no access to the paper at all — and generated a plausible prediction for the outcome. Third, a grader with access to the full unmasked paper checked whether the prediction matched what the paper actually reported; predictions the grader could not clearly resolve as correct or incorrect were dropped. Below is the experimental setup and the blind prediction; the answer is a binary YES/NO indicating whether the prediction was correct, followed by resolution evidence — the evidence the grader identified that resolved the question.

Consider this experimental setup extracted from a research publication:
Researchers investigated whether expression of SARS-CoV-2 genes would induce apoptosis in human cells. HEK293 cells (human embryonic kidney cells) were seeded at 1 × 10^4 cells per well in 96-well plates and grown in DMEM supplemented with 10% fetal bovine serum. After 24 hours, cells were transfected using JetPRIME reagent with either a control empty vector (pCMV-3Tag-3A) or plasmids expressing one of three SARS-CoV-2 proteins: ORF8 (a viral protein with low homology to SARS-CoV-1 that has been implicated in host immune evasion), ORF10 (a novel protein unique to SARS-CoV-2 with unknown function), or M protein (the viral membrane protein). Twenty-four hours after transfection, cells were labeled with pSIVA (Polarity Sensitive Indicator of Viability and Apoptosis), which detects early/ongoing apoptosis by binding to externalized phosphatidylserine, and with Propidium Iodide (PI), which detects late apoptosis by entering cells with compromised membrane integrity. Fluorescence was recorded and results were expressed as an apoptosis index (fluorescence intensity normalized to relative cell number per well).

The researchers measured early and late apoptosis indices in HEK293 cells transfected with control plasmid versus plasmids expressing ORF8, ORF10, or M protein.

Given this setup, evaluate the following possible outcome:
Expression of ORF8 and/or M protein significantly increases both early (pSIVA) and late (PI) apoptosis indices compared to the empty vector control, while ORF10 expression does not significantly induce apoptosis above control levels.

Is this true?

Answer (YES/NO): NO